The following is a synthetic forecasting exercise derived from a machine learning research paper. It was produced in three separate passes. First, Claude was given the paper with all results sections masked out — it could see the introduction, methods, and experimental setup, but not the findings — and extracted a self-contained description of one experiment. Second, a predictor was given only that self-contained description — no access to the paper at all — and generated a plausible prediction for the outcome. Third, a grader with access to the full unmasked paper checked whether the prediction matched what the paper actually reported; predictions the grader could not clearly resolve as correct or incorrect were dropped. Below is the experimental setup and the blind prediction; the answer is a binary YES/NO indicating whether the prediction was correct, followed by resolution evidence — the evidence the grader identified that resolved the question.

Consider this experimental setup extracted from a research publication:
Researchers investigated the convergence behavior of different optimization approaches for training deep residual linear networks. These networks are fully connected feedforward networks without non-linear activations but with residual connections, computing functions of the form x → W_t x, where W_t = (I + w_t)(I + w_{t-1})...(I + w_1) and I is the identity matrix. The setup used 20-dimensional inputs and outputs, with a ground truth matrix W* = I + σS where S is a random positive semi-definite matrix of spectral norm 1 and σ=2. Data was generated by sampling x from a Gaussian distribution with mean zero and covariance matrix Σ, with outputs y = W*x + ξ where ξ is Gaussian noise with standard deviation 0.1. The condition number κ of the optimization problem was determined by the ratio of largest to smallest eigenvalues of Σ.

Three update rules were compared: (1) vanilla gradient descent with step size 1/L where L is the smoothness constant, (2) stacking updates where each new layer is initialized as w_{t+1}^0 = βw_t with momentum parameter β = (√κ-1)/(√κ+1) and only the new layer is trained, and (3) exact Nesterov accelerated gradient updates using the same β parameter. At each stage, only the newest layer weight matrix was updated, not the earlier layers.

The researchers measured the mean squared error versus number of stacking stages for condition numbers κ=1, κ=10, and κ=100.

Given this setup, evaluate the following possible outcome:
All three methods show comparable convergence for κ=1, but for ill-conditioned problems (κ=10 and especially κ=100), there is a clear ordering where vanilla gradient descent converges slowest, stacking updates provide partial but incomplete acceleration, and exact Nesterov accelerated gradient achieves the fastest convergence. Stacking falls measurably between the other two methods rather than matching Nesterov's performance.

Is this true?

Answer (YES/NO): NO